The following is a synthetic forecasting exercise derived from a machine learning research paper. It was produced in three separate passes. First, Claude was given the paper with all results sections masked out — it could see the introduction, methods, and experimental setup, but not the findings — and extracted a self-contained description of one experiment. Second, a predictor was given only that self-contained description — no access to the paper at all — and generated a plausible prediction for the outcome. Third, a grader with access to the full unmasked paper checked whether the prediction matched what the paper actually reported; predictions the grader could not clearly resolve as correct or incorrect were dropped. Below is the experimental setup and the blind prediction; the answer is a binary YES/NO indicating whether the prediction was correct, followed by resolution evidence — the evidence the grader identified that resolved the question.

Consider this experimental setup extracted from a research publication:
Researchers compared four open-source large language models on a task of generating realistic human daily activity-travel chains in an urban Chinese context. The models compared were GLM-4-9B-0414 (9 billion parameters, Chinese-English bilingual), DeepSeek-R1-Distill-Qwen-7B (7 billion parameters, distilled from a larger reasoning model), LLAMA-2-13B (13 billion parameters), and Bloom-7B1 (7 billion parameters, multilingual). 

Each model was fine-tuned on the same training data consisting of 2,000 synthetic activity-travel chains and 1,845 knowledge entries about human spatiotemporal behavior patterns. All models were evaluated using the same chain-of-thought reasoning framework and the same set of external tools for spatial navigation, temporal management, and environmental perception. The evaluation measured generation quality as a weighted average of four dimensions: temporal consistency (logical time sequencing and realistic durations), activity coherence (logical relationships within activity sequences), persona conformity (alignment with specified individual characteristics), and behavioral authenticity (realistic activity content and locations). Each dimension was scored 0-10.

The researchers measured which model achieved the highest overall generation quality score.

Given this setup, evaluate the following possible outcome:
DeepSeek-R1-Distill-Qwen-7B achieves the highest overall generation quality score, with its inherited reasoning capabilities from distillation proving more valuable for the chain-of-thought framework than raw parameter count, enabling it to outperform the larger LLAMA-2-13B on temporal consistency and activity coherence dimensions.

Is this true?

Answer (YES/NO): NO